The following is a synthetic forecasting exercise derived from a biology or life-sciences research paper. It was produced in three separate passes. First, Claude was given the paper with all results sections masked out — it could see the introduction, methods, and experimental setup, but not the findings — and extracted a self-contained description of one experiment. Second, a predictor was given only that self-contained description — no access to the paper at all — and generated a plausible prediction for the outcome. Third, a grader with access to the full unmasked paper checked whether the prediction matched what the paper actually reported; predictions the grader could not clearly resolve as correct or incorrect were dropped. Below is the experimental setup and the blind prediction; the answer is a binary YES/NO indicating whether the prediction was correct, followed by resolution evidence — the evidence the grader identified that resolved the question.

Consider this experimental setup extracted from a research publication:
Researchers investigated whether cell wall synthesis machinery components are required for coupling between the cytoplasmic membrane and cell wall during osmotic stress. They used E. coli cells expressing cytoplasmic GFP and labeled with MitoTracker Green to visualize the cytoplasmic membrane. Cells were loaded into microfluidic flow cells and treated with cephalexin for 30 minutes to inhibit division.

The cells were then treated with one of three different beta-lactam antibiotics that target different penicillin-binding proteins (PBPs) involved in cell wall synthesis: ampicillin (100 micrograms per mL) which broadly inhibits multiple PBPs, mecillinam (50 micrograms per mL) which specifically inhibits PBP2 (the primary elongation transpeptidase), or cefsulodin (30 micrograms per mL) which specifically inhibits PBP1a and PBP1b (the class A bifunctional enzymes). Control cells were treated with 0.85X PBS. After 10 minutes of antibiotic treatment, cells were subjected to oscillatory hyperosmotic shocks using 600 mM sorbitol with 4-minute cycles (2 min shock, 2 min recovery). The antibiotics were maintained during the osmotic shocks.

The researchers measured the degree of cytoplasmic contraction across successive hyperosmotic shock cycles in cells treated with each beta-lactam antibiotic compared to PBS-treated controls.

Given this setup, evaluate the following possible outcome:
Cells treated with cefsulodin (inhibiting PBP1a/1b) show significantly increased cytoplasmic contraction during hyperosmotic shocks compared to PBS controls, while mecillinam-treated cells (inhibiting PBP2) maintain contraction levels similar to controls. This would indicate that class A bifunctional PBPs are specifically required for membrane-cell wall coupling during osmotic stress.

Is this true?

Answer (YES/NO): NO